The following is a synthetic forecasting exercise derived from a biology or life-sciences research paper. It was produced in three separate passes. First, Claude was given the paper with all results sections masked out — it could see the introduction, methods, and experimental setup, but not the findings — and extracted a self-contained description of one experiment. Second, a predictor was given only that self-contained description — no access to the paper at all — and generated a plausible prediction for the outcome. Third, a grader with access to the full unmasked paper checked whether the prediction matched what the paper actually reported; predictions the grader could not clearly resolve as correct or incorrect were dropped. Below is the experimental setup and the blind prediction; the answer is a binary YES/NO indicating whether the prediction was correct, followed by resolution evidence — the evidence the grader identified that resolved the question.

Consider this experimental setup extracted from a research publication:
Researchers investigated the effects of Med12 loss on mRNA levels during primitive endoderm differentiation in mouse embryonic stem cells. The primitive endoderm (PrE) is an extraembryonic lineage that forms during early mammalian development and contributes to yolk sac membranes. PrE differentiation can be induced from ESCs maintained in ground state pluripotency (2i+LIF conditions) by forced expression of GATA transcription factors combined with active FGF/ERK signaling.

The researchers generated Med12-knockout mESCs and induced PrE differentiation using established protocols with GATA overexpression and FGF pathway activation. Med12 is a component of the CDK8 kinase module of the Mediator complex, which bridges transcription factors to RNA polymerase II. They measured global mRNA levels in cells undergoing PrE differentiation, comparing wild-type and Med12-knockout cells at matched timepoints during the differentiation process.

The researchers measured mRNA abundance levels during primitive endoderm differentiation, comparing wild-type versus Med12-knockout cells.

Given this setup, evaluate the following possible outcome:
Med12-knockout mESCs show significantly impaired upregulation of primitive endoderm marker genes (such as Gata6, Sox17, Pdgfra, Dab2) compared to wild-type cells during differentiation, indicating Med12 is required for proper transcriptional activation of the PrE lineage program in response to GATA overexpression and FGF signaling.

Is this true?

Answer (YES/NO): NO